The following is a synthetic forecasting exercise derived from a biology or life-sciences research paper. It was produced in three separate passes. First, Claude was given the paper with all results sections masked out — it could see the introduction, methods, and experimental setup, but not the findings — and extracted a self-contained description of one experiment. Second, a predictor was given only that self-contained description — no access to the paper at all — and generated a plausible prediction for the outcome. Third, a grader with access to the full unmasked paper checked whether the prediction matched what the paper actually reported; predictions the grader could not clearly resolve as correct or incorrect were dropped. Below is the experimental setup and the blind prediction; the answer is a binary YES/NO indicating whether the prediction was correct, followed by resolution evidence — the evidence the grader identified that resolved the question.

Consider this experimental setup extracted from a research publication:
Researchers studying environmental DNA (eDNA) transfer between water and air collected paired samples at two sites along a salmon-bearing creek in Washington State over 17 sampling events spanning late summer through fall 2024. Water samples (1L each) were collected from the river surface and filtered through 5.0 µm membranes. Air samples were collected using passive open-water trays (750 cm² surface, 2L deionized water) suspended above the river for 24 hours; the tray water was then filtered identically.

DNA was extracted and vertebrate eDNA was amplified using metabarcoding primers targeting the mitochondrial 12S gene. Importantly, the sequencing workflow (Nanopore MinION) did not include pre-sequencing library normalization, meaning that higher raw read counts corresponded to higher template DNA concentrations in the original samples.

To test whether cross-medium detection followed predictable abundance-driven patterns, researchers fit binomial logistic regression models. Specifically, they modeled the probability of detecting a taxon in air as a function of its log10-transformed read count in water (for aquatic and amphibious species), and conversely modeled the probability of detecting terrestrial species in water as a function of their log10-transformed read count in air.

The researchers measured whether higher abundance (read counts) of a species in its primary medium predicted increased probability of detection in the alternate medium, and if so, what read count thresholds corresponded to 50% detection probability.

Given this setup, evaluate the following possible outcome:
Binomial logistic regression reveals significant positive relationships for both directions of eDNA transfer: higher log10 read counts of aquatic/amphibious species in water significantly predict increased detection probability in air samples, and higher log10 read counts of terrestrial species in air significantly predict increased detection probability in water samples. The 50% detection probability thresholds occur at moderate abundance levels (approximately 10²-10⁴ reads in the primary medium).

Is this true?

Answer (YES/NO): NO